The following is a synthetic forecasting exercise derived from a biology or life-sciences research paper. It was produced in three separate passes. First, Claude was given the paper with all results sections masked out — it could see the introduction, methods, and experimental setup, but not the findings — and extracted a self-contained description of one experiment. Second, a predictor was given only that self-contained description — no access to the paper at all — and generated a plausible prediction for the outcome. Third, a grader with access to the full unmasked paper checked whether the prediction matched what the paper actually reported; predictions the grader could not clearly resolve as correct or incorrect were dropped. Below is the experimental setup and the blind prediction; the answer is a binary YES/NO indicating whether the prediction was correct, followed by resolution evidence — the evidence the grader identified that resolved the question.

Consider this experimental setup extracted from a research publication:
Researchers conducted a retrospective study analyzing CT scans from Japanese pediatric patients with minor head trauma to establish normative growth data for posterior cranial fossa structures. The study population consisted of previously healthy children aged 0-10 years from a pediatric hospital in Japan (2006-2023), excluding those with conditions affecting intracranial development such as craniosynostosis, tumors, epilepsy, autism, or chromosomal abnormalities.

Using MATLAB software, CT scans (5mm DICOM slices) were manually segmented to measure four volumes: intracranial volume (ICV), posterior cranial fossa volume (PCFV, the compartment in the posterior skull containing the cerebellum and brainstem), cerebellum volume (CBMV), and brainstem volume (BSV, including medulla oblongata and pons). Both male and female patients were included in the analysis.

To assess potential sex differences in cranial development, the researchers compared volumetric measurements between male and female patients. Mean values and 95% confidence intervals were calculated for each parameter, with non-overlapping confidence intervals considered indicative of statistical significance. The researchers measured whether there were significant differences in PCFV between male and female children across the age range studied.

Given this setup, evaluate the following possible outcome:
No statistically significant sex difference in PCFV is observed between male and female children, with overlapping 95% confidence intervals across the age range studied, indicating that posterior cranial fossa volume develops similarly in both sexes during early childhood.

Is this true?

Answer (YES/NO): NO